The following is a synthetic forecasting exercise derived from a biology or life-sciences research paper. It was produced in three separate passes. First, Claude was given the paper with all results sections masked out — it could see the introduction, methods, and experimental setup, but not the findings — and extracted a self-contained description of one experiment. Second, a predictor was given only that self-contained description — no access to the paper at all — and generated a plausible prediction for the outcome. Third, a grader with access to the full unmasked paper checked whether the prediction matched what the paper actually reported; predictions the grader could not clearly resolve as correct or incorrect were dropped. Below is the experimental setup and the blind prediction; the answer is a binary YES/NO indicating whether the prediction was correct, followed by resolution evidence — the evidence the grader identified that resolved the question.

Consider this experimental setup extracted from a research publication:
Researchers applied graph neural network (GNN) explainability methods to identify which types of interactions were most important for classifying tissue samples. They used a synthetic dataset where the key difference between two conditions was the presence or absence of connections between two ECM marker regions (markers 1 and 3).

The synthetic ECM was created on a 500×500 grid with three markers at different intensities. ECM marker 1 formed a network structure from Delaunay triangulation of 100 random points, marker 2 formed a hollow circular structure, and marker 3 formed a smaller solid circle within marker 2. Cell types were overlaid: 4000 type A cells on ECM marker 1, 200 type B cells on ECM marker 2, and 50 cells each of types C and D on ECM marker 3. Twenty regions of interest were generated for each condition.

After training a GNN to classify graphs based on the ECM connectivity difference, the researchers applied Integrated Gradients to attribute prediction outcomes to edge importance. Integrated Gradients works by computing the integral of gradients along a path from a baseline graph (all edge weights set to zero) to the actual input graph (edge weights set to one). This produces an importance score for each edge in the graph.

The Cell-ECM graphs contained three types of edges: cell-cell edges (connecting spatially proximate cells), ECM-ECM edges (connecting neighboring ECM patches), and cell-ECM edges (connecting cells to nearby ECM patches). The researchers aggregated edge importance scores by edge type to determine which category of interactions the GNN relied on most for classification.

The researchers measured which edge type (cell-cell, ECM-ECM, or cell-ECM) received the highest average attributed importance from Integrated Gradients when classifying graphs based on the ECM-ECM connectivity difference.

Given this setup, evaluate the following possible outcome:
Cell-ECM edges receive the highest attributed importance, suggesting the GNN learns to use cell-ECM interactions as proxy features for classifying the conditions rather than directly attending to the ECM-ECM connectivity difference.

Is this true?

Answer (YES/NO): NO